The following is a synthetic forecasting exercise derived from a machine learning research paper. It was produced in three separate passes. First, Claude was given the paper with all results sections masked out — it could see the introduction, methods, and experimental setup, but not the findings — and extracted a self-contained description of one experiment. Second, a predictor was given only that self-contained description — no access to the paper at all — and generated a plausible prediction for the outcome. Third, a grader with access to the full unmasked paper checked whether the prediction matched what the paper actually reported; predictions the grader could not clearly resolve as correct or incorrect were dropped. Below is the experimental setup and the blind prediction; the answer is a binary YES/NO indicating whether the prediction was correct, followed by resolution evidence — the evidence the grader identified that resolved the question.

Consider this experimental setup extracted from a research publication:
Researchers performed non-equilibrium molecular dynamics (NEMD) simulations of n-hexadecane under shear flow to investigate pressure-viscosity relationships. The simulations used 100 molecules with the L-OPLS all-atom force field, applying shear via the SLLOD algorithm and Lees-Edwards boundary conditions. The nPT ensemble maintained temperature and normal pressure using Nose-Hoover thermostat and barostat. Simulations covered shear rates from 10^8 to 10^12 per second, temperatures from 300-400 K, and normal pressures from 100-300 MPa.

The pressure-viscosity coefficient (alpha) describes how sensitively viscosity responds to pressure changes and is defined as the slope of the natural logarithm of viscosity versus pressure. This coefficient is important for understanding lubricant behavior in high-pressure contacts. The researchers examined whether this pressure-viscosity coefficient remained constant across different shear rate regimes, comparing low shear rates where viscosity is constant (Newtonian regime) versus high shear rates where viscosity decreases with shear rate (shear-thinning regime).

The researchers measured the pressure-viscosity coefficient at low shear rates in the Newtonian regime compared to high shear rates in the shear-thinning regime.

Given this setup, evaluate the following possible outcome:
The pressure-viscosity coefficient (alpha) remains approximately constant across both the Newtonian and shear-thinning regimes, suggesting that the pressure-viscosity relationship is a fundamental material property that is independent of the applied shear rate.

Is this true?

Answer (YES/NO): NO